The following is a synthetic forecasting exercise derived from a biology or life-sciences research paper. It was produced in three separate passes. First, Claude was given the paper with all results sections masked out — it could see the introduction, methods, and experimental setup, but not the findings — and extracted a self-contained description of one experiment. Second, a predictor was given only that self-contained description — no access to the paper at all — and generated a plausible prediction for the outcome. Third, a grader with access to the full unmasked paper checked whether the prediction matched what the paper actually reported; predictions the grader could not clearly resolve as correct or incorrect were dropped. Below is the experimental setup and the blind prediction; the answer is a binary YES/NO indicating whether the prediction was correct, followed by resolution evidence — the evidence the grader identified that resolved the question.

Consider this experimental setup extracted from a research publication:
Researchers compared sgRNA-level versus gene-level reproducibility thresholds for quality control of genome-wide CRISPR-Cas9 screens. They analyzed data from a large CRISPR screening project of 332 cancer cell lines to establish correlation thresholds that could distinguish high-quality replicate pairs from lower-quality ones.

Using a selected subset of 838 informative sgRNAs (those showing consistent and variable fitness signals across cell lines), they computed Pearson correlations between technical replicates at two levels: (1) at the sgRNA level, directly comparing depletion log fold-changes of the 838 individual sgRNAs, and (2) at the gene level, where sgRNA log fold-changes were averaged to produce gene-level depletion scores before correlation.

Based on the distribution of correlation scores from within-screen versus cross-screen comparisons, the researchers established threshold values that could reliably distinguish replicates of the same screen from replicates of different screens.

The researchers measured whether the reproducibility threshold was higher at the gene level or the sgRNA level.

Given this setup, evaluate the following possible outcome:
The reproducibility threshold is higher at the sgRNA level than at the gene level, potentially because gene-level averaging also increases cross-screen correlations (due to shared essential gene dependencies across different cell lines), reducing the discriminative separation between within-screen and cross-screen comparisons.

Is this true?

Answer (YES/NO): NO